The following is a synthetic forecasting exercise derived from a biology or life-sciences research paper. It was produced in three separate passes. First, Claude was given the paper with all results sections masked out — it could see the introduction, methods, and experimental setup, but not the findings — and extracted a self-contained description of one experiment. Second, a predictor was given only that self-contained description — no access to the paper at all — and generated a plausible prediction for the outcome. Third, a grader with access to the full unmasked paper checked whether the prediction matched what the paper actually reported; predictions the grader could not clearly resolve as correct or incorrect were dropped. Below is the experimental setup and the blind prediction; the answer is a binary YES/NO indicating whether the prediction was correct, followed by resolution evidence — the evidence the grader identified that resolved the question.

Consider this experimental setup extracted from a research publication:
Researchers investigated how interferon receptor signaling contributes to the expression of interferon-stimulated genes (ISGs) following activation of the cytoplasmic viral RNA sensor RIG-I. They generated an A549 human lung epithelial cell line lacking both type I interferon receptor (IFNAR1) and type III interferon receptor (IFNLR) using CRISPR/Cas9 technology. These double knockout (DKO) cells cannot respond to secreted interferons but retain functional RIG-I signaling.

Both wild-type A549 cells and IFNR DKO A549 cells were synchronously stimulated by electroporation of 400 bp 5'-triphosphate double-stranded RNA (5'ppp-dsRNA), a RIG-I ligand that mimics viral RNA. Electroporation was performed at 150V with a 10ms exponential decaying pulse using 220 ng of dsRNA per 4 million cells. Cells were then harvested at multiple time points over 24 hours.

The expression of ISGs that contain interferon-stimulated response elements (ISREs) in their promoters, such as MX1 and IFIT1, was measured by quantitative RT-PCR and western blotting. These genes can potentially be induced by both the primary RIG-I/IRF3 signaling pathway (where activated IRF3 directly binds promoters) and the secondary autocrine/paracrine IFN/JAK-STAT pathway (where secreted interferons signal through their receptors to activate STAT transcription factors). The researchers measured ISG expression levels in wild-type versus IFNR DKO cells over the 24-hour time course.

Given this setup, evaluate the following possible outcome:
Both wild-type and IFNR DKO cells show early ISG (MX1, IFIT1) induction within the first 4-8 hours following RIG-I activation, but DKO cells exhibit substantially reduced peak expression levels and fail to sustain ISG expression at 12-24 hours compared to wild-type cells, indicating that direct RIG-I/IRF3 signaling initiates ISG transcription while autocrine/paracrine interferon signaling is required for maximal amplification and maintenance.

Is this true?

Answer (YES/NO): YES